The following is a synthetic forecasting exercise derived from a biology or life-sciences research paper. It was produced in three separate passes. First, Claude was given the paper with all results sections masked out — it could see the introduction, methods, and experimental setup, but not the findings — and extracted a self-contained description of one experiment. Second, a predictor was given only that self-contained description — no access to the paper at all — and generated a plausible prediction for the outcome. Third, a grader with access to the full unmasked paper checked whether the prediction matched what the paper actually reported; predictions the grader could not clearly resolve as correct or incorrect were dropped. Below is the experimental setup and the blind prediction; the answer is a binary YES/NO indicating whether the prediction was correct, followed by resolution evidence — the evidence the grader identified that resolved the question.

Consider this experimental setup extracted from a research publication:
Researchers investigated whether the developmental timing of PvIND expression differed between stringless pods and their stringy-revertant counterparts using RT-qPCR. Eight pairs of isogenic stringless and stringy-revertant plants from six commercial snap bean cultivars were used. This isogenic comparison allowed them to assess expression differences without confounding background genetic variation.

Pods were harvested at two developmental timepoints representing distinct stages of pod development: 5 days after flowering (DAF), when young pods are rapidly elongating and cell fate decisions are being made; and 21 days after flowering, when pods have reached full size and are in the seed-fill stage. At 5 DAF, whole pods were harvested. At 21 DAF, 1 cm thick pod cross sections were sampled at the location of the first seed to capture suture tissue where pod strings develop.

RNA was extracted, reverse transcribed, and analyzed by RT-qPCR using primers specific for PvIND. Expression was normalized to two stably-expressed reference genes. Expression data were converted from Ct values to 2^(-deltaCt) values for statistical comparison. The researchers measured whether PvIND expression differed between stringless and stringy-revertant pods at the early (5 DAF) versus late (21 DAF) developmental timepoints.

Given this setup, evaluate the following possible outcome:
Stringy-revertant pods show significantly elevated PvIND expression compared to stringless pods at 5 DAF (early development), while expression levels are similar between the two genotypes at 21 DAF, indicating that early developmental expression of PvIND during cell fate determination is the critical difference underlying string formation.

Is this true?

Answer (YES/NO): NO